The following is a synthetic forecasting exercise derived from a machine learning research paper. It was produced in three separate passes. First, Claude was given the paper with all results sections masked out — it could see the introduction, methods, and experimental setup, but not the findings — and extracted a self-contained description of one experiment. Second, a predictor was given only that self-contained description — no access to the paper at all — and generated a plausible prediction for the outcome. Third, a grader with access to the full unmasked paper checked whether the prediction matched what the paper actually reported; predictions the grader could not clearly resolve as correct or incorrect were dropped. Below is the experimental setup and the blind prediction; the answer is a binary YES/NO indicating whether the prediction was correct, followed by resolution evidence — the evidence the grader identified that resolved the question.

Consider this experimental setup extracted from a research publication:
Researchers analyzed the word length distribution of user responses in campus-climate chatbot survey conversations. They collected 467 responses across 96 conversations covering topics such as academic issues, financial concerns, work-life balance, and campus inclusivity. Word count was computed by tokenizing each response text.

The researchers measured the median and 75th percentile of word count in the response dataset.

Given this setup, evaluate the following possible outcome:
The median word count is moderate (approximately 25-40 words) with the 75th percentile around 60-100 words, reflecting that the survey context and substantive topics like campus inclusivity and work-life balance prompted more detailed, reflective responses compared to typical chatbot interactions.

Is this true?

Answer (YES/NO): NO